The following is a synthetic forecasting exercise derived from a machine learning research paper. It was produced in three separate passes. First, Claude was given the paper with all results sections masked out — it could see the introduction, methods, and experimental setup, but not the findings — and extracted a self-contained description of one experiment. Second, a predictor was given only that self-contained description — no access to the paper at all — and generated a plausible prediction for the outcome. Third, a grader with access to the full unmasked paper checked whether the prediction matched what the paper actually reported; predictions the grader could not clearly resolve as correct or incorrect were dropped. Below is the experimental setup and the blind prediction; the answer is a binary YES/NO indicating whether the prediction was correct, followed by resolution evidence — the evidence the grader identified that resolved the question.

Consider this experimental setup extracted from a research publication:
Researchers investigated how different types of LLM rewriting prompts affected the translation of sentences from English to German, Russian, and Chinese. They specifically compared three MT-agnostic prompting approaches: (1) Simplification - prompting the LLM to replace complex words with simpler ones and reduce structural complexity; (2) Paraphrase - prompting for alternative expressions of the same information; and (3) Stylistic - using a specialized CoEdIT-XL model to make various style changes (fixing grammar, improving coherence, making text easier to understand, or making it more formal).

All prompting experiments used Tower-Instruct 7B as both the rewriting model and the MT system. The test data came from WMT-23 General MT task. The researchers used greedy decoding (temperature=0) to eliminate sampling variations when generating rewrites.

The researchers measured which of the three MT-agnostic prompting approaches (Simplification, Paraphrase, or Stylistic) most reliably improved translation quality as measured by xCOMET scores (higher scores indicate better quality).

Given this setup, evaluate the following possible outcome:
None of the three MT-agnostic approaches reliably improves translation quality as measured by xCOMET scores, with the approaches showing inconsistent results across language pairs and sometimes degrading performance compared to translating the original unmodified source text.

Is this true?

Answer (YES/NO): NO